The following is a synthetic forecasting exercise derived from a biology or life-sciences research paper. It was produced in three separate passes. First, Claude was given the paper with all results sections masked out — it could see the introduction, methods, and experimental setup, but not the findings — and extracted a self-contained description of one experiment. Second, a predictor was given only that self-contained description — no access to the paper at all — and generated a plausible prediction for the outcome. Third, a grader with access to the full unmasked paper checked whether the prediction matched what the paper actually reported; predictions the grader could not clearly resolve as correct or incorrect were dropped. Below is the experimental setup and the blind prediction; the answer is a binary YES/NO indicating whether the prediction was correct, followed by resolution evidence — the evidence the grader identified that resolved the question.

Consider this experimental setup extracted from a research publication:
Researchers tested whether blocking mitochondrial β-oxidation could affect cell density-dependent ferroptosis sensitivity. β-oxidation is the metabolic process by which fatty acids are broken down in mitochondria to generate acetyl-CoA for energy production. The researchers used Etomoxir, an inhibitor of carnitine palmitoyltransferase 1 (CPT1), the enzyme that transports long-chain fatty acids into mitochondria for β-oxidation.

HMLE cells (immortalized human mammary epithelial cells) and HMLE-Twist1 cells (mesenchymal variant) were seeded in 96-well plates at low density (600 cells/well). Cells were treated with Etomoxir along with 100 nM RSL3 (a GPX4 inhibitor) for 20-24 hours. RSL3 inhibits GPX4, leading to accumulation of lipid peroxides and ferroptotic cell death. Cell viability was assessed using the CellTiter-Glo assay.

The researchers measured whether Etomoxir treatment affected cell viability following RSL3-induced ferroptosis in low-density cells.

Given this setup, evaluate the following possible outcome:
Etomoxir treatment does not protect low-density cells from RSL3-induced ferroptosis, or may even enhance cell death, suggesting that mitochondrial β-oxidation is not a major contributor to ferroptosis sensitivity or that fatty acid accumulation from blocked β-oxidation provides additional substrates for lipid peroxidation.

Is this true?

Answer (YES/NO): YES